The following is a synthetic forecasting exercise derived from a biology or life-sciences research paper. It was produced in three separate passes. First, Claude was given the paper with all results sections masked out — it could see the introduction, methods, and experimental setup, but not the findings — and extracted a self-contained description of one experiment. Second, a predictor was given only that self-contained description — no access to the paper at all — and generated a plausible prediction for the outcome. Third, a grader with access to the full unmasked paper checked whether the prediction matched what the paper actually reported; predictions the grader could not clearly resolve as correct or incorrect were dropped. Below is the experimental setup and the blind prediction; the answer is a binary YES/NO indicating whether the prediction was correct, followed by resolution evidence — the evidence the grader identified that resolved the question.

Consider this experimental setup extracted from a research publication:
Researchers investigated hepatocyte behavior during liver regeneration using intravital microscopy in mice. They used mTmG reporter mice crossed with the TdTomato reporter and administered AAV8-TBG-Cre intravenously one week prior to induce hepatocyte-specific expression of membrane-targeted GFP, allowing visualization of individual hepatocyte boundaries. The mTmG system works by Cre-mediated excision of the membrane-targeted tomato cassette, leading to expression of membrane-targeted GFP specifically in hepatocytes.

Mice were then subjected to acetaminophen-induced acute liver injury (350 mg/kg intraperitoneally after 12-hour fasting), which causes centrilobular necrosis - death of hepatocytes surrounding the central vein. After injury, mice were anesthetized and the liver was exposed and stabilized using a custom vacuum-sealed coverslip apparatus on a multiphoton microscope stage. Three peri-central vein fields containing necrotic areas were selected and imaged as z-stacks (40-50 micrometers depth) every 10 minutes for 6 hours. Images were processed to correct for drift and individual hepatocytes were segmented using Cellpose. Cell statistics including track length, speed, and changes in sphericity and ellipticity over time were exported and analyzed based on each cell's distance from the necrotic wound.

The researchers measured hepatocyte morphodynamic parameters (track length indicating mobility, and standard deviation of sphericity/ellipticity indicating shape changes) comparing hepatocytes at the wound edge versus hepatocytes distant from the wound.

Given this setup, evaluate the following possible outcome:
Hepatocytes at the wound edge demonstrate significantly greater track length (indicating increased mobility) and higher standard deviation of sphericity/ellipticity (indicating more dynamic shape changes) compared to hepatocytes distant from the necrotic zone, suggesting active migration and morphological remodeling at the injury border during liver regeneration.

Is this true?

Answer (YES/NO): YES